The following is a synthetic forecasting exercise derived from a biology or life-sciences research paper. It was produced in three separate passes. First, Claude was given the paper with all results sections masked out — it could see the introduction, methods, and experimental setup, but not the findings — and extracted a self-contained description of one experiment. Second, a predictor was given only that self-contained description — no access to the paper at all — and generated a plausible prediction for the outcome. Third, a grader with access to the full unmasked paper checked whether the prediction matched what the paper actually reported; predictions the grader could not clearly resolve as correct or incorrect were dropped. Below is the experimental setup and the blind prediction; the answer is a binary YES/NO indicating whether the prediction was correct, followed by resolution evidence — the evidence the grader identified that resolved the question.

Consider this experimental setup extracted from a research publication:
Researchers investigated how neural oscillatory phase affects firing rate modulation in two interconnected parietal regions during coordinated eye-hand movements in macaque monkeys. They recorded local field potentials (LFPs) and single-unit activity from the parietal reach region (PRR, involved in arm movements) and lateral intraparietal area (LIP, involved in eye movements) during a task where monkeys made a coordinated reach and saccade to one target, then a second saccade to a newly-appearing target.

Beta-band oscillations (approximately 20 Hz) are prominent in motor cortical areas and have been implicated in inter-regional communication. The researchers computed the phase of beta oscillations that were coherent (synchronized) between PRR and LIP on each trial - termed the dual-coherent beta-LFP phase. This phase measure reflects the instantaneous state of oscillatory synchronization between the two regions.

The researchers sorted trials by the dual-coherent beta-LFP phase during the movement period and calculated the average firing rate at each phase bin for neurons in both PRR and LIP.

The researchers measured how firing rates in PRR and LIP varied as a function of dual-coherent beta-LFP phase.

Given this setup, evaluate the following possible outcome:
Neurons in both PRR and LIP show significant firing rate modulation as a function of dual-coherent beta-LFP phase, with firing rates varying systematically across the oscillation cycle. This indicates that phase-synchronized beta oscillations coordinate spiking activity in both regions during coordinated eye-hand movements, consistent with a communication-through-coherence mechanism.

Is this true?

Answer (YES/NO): NO